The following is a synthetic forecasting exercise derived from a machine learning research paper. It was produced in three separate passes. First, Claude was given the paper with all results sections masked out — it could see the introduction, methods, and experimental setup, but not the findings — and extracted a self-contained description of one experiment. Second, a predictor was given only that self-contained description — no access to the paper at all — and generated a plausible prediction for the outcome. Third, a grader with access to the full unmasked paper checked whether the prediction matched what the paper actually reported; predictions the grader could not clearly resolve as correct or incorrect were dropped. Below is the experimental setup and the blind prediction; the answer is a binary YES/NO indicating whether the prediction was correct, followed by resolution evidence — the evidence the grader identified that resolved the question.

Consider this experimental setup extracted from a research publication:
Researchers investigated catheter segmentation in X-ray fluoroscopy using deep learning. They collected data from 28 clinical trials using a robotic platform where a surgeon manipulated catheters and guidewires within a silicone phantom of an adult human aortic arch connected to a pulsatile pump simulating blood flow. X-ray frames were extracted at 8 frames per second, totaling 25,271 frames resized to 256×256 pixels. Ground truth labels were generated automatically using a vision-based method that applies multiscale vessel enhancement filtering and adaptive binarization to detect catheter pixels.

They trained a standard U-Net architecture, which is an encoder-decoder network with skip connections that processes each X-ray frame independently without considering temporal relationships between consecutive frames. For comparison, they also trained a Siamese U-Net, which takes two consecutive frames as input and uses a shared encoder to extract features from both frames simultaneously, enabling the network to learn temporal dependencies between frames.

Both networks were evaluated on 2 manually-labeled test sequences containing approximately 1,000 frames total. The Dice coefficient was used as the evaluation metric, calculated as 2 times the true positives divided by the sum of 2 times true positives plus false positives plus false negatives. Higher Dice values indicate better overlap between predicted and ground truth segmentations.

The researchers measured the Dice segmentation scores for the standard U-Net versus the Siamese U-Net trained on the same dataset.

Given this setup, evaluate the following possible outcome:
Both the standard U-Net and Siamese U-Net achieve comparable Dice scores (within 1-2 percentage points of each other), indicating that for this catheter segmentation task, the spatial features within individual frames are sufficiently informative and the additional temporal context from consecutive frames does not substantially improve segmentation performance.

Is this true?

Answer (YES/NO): NO